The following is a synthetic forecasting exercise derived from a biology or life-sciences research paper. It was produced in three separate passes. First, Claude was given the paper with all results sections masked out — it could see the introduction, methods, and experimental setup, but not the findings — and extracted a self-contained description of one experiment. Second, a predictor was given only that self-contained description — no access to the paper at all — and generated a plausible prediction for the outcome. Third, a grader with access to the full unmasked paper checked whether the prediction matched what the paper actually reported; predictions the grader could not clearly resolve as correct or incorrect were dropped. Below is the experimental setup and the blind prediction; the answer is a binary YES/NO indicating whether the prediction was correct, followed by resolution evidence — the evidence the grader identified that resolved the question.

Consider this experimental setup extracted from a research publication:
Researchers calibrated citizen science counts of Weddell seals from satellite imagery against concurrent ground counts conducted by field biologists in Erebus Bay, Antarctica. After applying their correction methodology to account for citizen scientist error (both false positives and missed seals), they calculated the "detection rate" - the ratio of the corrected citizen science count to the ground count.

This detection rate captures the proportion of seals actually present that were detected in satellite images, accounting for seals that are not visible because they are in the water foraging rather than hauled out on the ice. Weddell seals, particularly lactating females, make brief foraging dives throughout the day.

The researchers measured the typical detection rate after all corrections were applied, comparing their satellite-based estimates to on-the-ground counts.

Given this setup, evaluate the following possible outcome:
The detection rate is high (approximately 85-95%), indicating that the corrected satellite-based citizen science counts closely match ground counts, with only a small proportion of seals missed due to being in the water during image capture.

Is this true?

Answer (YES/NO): NO